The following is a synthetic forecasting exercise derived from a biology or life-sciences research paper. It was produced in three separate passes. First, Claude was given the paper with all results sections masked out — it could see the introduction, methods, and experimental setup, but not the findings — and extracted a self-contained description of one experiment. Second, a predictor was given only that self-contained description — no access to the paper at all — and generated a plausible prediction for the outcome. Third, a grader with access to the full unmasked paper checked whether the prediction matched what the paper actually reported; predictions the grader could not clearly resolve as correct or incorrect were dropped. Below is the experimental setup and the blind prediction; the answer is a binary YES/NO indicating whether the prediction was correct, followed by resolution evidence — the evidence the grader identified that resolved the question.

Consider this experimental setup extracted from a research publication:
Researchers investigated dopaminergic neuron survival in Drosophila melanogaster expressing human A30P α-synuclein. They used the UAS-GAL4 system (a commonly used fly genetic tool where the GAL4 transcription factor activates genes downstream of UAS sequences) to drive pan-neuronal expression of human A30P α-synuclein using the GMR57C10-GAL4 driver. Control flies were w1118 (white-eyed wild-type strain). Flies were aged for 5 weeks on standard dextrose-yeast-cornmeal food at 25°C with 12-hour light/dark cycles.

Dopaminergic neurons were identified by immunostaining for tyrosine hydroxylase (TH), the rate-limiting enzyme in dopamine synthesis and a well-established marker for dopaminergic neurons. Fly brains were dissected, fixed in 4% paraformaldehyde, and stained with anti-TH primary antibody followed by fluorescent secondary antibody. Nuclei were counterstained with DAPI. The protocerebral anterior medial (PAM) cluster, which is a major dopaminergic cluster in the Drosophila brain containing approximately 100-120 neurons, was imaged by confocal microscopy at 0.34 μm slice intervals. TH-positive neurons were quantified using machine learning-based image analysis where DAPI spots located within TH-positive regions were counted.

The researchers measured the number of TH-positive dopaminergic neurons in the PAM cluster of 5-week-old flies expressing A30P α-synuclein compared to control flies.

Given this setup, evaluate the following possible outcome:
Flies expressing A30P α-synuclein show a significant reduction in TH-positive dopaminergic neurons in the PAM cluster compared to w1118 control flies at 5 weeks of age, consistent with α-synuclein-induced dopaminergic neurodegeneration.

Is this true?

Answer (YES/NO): YES